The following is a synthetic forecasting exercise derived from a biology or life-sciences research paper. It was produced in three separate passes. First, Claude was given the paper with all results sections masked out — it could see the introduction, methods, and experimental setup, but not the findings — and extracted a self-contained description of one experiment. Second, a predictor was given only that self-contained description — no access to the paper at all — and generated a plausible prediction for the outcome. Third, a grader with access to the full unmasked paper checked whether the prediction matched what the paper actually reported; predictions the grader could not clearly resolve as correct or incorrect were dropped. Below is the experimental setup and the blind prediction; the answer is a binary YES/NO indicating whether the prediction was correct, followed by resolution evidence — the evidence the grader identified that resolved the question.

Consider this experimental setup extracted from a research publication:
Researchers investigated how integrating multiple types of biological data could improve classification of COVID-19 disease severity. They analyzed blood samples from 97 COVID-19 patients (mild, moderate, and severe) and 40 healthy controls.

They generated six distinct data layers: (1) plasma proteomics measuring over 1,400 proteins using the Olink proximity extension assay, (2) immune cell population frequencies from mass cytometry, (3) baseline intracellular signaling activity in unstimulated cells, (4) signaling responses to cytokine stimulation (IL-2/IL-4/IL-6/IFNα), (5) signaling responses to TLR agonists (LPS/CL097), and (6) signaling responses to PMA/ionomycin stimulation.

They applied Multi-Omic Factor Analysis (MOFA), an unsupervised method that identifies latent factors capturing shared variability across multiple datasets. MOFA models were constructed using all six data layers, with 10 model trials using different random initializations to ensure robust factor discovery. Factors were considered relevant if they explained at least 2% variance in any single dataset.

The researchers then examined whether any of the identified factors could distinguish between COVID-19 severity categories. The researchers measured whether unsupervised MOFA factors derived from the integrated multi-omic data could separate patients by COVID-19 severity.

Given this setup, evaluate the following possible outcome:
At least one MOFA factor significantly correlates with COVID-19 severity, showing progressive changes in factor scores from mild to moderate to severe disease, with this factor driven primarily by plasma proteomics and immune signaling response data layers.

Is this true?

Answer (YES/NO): YES